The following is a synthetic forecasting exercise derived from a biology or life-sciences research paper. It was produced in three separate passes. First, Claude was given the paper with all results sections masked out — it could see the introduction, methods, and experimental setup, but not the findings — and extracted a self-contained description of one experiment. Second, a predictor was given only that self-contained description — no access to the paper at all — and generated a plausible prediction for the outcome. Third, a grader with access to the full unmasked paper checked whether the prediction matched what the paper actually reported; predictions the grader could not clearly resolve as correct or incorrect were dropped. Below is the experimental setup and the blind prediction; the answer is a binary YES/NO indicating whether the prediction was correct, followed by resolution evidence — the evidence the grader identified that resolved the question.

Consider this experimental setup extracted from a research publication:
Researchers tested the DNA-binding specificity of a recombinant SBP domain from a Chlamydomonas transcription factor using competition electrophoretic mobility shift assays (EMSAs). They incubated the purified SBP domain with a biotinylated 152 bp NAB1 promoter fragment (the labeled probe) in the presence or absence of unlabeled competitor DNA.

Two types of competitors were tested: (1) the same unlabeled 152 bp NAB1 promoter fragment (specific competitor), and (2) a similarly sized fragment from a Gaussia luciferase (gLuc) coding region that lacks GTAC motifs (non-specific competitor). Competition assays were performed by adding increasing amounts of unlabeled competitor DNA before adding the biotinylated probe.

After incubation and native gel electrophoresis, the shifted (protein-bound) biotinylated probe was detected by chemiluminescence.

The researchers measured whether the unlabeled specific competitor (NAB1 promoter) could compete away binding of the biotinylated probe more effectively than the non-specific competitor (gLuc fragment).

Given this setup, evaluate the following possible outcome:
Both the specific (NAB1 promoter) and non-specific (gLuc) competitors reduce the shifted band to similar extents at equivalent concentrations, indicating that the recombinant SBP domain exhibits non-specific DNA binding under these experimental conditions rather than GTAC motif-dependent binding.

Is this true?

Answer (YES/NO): NO